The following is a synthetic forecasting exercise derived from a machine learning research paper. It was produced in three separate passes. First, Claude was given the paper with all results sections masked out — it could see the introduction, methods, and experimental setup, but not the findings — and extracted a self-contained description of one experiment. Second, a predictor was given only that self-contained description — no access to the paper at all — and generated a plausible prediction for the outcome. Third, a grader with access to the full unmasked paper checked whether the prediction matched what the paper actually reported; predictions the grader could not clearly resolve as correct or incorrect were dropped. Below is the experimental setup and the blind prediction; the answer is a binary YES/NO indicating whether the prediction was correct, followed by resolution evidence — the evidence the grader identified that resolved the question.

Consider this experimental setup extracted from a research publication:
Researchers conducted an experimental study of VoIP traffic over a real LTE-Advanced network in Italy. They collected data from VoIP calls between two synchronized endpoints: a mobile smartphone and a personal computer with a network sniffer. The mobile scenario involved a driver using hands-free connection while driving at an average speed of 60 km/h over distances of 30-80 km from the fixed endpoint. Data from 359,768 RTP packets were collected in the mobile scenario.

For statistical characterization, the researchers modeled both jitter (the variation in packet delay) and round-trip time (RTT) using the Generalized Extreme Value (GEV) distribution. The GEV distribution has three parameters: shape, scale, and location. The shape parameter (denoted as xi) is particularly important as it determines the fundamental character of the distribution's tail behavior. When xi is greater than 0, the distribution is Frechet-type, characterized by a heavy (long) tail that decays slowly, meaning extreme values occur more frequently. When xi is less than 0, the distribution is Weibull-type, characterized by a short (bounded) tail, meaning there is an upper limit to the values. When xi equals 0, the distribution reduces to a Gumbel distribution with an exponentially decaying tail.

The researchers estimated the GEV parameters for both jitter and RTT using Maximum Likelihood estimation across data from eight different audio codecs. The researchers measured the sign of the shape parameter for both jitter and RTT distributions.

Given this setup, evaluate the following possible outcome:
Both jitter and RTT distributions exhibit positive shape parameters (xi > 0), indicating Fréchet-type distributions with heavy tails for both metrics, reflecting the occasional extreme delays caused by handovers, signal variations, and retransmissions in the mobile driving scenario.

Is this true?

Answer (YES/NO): NO